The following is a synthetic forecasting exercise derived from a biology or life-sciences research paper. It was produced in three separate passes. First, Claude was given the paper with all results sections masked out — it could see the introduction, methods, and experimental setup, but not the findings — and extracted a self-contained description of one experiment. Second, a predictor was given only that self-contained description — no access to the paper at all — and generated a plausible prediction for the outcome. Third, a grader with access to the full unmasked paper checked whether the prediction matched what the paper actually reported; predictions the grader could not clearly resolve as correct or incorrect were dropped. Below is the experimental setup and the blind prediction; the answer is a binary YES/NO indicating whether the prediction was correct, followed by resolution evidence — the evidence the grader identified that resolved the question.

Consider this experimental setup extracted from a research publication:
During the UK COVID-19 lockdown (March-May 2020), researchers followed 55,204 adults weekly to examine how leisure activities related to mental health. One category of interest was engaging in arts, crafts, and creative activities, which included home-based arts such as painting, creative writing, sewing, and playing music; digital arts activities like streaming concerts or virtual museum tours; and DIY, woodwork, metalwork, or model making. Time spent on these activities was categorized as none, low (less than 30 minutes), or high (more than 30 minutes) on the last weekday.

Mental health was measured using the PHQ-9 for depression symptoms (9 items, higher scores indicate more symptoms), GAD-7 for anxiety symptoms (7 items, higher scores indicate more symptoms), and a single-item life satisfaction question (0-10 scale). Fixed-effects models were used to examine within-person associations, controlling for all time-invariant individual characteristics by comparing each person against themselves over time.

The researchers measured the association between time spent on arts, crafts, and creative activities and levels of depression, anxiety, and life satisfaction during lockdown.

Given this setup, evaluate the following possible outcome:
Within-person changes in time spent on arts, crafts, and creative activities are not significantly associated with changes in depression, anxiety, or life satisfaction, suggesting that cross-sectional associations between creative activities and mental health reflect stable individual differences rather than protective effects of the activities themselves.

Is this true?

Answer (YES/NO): NO